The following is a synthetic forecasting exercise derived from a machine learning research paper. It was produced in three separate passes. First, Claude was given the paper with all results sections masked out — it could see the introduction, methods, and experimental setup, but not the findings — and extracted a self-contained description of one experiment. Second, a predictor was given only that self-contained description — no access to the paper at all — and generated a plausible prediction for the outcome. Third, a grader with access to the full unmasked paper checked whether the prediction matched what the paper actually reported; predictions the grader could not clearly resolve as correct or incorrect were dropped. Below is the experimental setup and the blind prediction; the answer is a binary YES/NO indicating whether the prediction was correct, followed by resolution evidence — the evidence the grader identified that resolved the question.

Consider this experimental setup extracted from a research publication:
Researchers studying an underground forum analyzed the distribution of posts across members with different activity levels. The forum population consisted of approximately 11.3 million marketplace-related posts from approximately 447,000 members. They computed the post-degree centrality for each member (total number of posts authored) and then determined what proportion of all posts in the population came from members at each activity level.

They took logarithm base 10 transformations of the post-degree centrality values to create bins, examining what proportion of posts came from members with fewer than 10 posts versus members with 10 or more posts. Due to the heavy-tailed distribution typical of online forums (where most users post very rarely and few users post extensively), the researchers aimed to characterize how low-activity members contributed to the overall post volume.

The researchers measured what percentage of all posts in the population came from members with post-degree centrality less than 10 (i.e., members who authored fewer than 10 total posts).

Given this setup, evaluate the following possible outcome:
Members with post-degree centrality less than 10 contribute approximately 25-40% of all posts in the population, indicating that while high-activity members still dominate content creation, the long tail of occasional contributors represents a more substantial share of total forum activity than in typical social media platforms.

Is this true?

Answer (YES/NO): NO